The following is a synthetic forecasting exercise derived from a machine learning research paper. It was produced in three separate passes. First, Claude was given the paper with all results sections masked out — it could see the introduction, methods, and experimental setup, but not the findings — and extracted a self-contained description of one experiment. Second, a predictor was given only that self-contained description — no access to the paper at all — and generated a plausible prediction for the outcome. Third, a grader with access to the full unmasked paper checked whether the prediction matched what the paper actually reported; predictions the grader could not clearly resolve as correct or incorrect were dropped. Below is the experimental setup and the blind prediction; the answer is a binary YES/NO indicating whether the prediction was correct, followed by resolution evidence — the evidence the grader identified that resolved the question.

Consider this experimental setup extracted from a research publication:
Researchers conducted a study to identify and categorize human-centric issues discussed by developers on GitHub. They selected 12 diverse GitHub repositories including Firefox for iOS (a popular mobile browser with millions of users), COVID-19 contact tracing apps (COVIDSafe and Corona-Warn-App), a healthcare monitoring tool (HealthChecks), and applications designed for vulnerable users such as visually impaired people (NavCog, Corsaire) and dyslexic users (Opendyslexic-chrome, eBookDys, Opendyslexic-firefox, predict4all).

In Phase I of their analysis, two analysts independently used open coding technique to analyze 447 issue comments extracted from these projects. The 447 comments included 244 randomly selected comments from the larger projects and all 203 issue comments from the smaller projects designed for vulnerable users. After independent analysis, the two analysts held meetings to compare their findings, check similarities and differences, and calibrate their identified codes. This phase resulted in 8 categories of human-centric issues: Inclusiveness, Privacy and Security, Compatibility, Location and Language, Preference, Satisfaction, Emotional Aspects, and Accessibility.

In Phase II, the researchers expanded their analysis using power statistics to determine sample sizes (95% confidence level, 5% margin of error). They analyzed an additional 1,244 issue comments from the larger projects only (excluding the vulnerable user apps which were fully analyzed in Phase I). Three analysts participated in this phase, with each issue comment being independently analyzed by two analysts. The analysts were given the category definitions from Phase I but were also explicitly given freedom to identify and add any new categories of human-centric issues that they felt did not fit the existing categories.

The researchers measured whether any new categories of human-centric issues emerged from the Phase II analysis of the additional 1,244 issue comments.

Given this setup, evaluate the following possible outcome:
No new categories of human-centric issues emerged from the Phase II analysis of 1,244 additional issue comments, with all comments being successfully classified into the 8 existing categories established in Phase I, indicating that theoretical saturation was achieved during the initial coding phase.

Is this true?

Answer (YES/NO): YES